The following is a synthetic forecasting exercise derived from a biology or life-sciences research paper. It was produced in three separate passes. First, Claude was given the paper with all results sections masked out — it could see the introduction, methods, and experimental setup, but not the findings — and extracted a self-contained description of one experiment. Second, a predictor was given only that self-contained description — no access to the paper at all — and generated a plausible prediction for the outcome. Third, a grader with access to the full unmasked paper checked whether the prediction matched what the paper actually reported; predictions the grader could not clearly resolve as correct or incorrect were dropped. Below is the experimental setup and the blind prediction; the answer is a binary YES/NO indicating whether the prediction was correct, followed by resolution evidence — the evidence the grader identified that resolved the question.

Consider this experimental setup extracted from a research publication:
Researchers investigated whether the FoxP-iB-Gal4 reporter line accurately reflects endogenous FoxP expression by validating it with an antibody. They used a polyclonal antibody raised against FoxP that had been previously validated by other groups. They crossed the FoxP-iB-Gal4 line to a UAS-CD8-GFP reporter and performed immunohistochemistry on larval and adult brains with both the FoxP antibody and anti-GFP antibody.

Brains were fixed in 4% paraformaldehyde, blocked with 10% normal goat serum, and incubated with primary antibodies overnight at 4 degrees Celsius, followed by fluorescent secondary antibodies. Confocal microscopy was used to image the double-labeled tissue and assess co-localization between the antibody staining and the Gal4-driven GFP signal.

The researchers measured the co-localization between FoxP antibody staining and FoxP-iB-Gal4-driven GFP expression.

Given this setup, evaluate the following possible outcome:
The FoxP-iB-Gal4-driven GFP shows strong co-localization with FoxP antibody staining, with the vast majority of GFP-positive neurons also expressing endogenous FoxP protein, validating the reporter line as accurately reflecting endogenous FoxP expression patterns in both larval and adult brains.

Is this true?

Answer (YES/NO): NO